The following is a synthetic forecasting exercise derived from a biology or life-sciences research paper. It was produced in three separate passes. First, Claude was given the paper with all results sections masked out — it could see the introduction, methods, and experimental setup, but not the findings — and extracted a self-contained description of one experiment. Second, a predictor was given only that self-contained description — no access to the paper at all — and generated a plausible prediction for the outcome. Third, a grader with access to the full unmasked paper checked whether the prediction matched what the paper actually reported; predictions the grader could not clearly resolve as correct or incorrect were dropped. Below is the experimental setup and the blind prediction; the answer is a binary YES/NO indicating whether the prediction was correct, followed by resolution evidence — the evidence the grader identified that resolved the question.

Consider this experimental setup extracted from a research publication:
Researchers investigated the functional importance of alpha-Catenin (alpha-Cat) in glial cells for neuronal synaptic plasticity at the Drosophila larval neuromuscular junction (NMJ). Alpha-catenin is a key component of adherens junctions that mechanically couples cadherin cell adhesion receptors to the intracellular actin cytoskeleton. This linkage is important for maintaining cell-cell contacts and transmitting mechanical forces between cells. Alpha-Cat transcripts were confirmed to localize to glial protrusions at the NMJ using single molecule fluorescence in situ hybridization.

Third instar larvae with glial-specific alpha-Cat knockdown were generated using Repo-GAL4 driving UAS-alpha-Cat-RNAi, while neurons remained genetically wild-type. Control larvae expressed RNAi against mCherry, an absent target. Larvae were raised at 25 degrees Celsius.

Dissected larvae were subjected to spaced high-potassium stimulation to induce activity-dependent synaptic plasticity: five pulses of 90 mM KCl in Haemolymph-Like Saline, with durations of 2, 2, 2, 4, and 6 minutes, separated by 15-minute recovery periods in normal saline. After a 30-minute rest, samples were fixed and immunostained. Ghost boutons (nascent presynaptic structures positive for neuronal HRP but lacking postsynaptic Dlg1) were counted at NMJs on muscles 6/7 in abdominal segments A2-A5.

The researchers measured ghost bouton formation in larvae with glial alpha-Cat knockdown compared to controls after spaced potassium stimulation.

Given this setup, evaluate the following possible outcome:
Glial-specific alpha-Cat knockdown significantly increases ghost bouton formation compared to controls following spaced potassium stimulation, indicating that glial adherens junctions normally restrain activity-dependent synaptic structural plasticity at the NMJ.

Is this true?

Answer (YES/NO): NO